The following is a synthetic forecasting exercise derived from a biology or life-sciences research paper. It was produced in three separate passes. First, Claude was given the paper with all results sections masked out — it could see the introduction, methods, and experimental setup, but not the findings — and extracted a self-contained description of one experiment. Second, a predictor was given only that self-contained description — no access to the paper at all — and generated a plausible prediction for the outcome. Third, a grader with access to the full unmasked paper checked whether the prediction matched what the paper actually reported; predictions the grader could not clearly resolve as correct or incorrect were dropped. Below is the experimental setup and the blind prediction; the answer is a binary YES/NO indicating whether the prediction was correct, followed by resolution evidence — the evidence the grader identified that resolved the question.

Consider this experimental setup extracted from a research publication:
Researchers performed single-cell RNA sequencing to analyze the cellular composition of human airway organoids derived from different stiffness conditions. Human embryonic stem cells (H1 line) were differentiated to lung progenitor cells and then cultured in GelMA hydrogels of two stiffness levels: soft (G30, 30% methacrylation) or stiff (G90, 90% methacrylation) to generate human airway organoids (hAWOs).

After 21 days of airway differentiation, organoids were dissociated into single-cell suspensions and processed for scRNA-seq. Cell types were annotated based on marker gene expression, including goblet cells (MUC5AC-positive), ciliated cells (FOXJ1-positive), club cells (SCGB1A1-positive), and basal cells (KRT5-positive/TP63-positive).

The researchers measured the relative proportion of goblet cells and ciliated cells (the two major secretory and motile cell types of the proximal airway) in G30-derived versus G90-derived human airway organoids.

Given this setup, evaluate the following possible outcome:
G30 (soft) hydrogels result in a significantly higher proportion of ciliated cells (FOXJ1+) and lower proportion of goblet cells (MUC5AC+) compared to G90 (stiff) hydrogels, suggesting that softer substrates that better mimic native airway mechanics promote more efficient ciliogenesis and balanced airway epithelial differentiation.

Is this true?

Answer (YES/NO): NO